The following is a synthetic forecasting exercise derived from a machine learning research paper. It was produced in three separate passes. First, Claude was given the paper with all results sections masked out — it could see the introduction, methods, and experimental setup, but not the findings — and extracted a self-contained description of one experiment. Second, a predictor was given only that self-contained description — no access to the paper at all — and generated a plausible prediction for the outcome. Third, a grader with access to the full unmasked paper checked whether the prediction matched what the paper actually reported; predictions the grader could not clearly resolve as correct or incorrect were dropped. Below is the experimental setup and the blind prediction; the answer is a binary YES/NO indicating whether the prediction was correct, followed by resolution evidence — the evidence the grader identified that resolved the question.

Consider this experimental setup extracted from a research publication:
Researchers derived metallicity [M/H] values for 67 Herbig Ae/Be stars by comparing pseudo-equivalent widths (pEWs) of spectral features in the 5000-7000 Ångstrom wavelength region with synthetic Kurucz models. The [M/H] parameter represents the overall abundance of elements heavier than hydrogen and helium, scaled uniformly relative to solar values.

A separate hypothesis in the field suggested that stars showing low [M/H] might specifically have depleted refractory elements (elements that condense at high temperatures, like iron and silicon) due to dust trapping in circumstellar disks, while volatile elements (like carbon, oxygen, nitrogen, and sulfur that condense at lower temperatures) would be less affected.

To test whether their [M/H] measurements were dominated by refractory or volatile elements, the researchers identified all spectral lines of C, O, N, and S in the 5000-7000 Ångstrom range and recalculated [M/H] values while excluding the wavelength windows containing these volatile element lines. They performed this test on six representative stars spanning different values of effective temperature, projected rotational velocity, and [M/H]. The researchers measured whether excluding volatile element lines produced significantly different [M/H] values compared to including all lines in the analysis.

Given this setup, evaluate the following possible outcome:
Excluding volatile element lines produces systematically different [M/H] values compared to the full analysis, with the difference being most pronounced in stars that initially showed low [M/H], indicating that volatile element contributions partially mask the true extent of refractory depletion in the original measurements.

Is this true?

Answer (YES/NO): NO